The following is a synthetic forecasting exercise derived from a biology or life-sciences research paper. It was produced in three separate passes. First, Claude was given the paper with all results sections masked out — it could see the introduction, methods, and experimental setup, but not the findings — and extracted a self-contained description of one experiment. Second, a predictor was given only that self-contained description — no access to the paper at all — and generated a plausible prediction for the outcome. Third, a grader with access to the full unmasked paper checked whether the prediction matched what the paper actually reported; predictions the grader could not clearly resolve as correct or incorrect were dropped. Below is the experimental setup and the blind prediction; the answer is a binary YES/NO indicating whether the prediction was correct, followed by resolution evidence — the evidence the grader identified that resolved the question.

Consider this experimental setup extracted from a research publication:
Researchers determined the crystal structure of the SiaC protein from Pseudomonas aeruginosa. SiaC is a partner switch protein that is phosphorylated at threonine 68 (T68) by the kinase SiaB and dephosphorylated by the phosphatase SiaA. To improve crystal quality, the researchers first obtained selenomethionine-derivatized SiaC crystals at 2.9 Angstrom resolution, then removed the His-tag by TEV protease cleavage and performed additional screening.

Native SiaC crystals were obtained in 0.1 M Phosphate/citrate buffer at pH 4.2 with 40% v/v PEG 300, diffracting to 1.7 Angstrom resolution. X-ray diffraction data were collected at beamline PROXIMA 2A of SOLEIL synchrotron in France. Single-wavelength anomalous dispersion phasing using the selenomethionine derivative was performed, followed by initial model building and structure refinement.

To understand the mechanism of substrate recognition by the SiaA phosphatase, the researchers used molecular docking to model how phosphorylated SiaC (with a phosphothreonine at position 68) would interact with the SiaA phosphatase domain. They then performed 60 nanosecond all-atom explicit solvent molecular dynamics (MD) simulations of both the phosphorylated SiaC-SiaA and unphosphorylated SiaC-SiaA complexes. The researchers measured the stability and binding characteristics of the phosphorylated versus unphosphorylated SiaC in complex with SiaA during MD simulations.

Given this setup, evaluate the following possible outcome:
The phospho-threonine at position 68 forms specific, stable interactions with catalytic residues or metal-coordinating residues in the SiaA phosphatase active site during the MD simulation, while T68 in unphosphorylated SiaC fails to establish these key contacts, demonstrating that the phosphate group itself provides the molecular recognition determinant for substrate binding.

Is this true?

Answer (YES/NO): YES